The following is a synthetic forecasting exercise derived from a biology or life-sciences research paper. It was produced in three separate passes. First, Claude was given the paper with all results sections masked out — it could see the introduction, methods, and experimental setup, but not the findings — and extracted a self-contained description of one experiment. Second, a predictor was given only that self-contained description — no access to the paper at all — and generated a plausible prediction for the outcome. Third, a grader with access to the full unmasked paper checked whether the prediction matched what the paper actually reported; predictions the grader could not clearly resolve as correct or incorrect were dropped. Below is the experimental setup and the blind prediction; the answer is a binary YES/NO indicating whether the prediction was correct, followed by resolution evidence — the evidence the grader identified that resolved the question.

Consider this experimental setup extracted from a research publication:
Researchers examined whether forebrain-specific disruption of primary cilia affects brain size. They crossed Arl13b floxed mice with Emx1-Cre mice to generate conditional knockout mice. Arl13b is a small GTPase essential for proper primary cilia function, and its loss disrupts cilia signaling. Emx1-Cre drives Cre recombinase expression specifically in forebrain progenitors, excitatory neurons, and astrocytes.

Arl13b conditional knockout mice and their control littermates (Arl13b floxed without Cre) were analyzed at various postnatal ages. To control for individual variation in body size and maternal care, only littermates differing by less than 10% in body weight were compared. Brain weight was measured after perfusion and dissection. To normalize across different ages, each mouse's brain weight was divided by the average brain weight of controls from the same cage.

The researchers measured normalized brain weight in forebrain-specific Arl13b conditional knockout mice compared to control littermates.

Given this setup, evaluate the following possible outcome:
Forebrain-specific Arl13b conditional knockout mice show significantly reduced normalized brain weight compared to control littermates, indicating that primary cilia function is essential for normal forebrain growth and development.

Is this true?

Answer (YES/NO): NO